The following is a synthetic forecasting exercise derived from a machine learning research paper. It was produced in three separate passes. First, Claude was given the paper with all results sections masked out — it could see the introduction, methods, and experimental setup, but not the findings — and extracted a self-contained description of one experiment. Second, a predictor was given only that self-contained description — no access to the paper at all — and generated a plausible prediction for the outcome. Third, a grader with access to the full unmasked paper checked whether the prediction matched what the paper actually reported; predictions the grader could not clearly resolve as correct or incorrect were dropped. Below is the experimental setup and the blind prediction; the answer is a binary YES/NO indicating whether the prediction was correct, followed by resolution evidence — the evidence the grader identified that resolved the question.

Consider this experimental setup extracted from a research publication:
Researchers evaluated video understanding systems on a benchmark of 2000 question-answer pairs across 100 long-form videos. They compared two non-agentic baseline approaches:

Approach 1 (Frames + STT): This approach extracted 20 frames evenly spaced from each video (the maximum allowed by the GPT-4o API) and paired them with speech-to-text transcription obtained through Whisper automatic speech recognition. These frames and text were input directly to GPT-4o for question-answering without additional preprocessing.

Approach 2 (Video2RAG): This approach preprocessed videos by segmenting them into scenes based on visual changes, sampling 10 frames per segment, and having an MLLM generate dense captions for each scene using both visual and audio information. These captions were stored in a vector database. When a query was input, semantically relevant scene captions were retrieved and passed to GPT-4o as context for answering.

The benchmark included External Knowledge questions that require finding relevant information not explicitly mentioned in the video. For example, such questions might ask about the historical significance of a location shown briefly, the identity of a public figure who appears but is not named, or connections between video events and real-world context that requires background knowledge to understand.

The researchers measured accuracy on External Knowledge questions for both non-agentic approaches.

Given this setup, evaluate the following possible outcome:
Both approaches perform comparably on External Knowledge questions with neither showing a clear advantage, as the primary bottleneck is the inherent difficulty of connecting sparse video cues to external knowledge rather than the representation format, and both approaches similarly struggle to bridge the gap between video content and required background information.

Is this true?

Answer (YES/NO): NO